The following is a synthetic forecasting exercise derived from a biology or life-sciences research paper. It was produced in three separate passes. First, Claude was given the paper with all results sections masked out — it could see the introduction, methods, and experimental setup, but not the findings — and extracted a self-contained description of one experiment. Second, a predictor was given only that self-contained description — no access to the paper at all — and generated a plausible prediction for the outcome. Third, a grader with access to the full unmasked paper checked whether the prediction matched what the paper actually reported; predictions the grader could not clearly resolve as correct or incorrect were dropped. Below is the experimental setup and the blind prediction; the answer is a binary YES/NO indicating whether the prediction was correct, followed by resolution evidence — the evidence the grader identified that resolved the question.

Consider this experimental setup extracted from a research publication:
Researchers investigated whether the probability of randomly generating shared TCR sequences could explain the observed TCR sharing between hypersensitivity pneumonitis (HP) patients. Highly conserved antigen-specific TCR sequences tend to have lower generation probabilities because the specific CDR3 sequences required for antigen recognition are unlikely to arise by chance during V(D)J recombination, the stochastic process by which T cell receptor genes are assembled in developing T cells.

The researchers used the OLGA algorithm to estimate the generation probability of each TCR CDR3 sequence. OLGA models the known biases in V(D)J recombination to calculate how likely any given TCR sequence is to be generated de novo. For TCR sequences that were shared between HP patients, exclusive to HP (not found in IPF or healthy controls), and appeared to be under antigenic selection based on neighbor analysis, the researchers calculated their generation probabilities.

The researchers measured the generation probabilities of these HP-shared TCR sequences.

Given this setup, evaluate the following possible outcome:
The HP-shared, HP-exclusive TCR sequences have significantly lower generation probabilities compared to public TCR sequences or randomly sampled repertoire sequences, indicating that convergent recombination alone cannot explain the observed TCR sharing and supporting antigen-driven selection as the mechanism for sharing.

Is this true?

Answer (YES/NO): YES